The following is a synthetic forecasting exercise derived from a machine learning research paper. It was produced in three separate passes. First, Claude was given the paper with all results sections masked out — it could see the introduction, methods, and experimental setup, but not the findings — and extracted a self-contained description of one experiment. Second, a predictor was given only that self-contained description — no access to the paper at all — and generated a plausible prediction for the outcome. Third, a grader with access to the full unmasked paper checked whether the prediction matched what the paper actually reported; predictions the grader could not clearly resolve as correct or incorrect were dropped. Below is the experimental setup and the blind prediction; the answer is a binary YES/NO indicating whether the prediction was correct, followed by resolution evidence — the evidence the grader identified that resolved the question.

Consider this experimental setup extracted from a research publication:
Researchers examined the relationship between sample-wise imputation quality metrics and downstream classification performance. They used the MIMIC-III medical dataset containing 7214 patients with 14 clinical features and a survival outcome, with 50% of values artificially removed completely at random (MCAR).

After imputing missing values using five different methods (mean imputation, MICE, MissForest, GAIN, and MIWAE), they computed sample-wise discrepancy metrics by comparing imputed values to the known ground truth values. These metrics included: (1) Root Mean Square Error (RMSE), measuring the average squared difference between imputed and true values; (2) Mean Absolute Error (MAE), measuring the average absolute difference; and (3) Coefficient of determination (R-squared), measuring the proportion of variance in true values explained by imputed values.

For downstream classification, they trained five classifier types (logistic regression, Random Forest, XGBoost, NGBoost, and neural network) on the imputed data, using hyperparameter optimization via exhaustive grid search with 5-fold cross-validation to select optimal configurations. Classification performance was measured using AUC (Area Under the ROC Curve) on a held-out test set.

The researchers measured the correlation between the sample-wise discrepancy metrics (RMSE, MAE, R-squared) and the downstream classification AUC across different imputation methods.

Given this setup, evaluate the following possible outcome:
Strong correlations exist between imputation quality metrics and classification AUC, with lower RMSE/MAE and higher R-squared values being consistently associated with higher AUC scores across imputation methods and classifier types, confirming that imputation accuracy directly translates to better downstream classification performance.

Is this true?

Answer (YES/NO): NO